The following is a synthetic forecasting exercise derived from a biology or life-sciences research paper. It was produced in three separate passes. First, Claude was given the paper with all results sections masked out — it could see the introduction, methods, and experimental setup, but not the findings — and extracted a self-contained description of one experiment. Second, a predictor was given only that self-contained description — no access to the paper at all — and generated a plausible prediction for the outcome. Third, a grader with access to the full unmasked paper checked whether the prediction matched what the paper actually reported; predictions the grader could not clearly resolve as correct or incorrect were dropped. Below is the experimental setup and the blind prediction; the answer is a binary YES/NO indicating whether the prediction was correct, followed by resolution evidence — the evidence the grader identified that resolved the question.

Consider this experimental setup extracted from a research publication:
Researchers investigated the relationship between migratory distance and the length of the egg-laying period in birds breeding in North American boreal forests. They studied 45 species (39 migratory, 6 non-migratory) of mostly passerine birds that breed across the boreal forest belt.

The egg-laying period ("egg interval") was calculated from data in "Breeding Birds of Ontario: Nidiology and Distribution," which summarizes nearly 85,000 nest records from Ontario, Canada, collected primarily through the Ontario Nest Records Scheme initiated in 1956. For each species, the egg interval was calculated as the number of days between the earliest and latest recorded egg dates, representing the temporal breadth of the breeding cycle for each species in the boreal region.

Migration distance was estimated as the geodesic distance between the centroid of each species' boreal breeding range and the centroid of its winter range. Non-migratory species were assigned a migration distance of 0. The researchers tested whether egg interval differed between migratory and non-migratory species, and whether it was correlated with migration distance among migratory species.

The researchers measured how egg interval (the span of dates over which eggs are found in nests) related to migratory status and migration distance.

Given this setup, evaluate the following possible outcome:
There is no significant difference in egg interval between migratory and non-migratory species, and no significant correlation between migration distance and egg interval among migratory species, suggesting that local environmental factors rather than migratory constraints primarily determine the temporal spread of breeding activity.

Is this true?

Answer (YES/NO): NO